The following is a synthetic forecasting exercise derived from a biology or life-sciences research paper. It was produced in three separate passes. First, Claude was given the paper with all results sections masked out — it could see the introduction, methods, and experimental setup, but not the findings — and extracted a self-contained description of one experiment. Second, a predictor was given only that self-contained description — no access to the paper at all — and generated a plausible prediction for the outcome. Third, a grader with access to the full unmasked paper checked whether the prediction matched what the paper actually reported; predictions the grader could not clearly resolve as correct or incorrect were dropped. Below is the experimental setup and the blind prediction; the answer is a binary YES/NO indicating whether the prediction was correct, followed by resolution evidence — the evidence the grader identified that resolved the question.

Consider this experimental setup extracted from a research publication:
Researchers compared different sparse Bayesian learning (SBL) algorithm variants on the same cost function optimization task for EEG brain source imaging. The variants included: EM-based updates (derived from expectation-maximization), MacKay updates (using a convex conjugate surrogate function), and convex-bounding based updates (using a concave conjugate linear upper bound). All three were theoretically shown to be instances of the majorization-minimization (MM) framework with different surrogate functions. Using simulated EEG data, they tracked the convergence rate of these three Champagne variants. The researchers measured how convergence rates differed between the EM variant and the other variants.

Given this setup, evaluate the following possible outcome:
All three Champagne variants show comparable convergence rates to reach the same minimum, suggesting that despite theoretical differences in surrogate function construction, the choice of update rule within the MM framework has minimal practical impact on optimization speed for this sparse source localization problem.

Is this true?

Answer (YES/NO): NO